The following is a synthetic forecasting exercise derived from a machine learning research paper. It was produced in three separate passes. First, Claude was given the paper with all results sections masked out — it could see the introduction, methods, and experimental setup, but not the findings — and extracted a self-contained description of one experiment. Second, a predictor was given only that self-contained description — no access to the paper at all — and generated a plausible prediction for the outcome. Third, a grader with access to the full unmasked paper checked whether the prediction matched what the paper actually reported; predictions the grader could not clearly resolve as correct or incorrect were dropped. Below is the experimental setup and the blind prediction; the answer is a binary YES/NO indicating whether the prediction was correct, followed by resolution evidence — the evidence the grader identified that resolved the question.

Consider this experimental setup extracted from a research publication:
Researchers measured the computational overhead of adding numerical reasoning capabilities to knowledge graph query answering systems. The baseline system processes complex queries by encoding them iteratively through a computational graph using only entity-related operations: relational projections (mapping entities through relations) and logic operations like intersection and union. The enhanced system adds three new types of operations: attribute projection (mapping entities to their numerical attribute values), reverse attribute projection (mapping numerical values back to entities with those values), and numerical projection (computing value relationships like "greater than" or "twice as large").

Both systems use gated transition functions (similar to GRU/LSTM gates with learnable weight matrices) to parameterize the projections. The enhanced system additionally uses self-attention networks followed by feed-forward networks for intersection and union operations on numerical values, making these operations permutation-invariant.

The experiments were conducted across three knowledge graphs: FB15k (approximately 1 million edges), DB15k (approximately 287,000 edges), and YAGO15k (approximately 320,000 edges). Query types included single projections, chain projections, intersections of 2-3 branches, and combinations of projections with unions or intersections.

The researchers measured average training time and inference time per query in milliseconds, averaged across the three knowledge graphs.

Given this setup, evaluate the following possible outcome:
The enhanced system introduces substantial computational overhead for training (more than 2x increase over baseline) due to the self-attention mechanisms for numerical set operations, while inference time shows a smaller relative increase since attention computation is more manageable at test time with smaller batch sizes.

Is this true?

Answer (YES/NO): NO